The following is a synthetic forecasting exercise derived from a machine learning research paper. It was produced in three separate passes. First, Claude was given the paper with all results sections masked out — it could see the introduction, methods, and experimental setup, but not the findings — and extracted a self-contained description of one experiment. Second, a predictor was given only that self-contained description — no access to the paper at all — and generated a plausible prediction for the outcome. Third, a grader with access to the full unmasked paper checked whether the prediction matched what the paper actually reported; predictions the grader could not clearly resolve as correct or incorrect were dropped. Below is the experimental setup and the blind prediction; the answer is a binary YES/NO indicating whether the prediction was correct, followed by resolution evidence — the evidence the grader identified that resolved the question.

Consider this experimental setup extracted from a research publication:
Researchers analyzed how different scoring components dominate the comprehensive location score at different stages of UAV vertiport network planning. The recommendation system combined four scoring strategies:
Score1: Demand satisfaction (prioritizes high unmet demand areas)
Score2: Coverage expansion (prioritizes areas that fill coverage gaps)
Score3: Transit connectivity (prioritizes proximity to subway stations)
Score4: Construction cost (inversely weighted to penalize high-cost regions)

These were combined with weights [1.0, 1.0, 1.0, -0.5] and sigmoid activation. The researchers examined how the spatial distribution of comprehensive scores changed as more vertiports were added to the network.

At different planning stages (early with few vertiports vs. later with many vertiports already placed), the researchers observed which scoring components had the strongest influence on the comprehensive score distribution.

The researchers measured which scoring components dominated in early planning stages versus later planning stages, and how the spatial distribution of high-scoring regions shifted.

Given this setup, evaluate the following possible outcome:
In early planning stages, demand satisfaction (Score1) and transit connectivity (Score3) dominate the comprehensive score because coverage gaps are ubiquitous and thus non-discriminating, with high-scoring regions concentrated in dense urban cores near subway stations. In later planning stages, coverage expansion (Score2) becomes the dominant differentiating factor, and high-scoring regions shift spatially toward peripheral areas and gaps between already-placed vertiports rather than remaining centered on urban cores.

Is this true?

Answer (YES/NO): NO